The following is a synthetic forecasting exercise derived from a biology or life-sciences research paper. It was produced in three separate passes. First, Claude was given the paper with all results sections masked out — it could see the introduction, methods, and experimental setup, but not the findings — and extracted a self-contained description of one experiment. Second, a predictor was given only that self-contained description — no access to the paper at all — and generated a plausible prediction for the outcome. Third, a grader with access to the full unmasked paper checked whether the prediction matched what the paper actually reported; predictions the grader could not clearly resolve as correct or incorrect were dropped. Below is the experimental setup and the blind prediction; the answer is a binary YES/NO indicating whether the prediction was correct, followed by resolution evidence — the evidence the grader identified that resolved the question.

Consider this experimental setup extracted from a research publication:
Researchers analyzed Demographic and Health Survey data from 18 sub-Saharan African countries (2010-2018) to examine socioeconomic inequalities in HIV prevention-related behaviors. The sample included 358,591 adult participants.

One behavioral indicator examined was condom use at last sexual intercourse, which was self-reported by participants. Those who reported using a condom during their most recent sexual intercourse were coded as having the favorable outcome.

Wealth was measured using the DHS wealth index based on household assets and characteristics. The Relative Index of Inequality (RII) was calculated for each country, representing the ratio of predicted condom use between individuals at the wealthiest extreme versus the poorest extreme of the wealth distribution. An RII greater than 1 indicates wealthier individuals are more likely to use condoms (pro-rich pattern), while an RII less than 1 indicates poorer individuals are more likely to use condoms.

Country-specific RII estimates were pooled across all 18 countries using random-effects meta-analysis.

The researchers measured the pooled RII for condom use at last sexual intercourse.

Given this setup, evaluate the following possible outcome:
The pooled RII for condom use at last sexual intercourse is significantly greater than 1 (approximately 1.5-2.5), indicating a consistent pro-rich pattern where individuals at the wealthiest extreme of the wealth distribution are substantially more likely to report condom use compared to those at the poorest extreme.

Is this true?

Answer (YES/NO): NO